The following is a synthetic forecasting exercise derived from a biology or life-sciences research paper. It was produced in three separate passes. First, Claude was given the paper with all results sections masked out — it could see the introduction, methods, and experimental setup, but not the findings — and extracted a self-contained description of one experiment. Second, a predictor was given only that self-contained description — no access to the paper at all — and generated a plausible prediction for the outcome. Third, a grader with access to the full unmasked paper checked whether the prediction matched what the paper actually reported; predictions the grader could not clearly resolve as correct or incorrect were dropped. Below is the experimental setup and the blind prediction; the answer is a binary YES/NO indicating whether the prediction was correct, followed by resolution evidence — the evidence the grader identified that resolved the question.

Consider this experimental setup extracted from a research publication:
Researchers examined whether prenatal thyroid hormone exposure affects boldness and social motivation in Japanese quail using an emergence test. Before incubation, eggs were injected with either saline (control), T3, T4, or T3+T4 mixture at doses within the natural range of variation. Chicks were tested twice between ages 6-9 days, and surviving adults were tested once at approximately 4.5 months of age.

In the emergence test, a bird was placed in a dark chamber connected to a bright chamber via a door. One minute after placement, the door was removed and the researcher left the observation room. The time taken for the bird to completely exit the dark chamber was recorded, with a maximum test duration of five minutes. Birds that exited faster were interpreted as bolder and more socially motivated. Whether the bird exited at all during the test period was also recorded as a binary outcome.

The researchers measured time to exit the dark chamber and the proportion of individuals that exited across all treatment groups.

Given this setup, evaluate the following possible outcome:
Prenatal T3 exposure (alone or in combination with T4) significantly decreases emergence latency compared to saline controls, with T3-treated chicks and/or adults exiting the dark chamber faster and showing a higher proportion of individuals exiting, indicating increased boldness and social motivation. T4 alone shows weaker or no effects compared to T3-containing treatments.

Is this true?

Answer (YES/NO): NO